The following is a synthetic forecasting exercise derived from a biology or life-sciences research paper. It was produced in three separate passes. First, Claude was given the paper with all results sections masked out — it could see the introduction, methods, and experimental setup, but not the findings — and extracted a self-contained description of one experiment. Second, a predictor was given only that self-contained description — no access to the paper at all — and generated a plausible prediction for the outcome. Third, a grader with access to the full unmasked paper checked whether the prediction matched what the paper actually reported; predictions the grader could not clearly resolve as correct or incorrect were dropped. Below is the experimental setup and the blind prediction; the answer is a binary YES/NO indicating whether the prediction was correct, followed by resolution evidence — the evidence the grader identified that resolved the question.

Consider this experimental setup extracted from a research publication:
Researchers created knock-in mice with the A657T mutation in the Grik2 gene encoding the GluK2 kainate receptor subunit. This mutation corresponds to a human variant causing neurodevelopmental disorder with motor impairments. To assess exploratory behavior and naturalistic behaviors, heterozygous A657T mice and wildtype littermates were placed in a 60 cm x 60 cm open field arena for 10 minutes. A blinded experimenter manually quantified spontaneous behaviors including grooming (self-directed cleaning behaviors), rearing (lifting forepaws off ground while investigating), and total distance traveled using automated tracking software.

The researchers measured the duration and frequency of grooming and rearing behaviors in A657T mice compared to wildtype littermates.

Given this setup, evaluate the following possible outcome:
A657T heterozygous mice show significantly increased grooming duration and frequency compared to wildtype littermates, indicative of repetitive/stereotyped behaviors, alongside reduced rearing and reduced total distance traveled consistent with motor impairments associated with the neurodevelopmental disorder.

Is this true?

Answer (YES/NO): NO